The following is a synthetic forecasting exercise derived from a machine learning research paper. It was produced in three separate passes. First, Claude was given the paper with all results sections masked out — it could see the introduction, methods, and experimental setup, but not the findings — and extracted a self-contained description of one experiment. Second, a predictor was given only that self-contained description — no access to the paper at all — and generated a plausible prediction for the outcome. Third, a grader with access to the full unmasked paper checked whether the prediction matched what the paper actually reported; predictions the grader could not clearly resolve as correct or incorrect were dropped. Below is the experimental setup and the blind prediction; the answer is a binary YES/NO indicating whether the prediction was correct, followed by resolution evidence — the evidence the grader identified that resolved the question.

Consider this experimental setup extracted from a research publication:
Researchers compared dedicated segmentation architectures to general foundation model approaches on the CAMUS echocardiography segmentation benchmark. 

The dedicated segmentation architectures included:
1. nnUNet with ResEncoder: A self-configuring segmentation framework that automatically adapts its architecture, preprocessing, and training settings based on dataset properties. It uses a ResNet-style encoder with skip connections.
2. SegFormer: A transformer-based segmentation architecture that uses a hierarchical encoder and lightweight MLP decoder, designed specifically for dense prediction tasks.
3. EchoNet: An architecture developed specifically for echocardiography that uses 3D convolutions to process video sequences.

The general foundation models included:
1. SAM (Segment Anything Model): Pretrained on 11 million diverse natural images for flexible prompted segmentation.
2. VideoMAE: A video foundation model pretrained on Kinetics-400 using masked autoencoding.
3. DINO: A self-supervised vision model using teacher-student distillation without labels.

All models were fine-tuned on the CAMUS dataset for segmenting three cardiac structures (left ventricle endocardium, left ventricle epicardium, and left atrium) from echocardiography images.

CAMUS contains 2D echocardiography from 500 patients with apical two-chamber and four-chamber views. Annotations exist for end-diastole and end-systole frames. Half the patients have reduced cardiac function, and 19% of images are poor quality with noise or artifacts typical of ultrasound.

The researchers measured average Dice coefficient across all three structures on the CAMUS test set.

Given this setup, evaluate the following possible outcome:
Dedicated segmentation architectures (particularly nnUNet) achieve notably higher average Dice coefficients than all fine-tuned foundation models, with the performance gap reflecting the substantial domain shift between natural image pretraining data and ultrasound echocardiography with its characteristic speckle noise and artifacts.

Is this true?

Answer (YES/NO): NO